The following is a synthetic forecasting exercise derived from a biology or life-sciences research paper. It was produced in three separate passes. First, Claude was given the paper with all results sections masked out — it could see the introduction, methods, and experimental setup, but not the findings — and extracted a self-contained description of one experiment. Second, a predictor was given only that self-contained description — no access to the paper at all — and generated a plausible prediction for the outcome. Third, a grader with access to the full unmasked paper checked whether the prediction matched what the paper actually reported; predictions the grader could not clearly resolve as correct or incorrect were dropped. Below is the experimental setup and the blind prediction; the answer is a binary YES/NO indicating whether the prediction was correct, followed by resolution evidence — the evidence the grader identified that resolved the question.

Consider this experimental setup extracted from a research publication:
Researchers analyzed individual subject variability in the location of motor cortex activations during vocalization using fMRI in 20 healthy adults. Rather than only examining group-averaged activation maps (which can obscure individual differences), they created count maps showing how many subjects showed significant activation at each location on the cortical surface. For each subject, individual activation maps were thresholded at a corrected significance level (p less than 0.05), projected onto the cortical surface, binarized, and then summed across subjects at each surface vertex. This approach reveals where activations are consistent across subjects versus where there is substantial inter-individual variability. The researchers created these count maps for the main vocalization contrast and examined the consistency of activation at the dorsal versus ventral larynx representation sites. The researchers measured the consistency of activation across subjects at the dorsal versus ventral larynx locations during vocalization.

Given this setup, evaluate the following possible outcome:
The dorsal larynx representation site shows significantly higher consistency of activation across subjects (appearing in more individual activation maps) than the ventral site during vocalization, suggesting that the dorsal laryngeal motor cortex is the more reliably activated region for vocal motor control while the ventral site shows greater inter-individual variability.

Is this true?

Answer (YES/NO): YES